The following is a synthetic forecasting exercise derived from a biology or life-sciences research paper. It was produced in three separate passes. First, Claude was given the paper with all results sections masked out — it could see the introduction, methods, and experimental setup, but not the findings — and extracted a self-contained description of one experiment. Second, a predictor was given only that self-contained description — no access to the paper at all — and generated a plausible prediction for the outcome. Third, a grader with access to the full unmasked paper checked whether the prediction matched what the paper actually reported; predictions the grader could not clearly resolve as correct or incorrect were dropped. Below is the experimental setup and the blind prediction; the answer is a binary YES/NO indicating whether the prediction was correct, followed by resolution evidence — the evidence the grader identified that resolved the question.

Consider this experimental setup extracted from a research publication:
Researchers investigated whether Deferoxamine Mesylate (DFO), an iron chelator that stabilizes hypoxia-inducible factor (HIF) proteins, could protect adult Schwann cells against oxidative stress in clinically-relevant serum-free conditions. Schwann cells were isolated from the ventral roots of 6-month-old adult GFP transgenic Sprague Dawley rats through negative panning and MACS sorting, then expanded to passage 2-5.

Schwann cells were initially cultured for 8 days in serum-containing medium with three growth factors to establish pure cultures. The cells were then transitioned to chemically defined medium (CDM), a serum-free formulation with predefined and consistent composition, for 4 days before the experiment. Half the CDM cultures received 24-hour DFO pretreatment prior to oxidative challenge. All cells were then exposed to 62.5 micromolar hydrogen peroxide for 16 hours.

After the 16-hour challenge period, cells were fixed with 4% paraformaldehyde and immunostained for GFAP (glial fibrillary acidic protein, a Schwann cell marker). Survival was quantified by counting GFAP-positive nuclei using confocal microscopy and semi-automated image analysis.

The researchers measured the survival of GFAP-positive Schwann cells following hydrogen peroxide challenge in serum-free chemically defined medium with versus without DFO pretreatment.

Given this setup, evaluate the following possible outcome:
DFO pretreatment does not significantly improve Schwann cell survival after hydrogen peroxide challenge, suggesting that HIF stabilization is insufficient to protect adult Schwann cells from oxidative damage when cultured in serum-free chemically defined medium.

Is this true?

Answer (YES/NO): NO